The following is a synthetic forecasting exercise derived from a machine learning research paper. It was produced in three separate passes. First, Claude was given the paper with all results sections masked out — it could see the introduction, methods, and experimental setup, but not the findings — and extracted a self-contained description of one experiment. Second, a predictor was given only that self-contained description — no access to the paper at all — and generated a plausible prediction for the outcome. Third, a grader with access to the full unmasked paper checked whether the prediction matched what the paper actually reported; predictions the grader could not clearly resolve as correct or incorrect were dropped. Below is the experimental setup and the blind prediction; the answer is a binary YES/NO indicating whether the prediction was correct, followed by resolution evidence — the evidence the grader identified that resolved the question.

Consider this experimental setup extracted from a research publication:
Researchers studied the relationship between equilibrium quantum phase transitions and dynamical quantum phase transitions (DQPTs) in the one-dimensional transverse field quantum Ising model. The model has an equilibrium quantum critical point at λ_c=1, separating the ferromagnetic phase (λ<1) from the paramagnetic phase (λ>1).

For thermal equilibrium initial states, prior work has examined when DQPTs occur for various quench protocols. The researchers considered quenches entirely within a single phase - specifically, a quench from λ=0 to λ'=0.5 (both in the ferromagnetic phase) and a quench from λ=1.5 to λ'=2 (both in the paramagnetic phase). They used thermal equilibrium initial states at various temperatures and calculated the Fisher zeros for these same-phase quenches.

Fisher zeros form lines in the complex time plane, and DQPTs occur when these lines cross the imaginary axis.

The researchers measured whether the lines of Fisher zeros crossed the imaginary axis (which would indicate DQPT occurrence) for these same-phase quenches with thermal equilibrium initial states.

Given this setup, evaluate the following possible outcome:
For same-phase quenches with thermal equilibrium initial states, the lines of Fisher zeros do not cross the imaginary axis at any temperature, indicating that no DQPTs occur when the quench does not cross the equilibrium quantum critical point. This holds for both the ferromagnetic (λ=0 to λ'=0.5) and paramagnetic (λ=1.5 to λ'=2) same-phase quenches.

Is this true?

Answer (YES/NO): YES